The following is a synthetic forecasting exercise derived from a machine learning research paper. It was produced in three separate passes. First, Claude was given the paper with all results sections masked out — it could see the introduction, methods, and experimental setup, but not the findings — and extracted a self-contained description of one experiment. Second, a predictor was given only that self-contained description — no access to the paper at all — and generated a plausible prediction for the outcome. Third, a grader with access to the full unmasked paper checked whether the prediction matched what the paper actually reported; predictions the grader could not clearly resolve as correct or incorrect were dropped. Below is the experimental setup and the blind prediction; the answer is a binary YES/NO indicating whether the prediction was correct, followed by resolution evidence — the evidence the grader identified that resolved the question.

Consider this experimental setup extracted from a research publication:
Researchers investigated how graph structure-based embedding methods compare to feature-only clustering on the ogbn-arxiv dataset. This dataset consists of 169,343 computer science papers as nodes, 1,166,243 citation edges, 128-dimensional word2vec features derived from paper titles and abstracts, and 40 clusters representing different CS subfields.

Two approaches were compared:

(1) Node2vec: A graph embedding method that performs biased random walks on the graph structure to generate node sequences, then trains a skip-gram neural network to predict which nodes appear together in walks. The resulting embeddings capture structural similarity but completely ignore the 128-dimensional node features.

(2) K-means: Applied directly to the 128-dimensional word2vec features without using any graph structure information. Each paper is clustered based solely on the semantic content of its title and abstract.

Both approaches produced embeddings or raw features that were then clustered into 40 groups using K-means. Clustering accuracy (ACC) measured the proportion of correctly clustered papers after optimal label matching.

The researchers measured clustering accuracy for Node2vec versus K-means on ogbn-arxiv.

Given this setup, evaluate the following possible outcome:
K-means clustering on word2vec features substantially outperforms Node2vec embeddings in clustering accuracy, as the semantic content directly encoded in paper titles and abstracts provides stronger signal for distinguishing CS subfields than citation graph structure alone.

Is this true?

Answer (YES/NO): NO